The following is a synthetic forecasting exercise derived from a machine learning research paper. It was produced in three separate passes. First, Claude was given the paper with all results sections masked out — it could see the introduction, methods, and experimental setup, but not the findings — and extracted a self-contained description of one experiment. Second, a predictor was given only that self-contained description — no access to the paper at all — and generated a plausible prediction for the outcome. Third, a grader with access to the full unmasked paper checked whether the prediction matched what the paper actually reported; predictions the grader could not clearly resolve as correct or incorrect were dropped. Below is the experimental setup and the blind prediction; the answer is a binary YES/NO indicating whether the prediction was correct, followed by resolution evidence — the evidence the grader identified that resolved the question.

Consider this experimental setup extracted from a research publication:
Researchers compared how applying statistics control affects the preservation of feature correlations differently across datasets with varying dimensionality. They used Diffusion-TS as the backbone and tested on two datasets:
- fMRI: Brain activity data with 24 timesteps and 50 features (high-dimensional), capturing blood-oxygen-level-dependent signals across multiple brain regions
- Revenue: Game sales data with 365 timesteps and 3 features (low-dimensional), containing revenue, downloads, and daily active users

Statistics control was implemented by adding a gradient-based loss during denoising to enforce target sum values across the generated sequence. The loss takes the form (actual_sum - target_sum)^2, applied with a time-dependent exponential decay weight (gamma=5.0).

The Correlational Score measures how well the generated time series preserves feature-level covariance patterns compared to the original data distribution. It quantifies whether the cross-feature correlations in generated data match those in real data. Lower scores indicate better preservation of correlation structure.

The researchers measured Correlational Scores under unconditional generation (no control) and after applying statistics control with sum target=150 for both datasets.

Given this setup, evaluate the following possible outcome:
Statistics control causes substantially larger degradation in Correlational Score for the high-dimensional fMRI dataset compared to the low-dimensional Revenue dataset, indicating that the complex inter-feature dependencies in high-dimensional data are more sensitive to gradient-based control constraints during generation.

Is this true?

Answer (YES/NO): YES